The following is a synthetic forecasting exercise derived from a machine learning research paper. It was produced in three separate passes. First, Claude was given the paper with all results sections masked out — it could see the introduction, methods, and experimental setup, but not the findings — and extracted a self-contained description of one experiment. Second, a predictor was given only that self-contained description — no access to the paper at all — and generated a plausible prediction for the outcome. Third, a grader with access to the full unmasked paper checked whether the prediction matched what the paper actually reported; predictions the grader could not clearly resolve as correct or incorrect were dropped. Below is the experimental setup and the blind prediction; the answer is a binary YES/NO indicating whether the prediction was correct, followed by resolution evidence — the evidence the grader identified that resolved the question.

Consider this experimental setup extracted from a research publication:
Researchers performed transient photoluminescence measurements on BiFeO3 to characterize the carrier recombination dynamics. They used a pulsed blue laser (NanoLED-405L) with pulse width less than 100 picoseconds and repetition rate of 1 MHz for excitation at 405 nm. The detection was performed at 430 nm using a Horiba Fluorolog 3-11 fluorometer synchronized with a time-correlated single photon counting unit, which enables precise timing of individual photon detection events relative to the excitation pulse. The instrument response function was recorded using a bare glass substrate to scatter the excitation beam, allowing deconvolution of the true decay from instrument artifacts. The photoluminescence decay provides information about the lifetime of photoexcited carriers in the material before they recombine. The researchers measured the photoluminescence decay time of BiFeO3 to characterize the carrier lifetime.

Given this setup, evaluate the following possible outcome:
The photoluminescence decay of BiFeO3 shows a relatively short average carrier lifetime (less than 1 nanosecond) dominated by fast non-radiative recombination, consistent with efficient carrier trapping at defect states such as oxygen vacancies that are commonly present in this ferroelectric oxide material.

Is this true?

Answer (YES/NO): NO